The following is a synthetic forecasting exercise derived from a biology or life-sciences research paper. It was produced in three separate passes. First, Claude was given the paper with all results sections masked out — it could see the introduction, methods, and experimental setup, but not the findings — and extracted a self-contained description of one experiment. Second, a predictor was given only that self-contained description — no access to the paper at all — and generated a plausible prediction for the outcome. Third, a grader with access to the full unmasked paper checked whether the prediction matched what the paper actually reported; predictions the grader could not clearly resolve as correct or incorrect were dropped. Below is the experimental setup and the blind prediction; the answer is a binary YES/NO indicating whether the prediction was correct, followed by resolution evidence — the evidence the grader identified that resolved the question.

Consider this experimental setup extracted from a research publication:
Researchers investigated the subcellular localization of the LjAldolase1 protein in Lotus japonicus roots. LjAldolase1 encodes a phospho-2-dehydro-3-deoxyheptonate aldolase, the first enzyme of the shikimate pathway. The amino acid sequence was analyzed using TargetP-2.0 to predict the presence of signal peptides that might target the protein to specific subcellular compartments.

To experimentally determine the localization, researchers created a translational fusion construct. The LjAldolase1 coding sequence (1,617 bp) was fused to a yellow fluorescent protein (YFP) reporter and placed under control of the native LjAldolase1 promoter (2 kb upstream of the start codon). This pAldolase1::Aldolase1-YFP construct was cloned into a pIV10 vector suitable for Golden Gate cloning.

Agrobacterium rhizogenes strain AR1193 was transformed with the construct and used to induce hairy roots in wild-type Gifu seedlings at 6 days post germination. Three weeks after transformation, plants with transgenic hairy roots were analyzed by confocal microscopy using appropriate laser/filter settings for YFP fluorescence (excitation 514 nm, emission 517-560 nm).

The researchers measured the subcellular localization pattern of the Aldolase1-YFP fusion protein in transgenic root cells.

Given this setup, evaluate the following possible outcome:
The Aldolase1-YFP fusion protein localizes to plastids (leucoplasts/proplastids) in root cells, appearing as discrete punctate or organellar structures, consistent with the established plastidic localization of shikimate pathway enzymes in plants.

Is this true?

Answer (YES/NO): YES